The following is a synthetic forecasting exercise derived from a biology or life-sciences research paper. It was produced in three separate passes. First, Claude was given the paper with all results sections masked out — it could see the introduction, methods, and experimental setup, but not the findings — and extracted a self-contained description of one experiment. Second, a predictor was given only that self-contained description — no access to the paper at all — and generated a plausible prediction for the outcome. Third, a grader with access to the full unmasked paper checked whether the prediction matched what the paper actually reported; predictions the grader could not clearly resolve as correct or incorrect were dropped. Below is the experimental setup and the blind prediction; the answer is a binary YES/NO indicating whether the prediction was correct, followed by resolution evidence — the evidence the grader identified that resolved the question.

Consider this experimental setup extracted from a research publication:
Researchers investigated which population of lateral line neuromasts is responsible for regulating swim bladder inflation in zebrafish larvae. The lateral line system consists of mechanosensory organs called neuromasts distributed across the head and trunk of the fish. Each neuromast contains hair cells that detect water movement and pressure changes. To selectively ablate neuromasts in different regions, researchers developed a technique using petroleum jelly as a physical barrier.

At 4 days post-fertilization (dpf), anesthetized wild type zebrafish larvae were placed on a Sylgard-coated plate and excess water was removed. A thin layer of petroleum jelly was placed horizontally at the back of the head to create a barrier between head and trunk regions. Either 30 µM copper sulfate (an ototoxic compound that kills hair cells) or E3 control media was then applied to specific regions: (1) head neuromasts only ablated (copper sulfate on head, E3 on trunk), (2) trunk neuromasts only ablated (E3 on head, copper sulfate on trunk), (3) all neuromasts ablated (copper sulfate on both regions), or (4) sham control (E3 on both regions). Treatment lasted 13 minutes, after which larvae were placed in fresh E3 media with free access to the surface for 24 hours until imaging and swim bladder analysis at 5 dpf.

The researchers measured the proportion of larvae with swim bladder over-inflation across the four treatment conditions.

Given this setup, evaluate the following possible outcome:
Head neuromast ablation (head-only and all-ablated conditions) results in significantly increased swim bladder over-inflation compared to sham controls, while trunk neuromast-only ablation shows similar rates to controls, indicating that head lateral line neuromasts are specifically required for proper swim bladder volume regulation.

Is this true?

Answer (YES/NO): YES